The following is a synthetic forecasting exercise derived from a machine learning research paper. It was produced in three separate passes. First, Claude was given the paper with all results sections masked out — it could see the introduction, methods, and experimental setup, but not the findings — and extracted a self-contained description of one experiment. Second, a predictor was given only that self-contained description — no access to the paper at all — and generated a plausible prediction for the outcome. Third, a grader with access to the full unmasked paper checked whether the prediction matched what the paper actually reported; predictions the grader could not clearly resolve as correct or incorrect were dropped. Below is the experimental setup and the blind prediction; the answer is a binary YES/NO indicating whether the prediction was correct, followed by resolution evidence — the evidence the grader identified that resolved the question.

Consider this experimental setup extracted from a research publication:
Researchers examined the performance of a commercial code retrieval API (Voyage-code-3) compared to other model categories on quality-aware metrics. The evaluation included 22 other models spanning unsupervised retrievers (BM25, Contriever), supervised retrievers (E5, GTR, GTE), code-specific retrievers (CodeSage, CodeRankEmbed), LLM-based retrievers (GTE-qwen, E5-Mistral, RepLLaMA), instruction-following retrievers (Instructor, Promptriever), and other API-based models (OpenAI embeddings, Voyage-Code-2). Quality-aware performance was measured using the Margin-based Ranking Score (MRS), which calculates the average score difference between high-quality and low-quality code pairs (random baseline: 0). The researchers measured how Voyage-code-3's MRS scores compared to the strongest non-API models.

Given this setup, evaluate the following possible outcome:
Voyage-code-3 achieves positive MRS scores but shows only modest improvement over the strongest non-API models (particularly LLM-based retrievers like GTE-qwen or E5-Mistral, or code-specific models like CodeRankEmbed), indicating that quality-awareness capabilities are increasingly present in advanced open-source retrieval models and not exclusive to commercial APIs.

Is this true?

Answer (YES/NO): NO